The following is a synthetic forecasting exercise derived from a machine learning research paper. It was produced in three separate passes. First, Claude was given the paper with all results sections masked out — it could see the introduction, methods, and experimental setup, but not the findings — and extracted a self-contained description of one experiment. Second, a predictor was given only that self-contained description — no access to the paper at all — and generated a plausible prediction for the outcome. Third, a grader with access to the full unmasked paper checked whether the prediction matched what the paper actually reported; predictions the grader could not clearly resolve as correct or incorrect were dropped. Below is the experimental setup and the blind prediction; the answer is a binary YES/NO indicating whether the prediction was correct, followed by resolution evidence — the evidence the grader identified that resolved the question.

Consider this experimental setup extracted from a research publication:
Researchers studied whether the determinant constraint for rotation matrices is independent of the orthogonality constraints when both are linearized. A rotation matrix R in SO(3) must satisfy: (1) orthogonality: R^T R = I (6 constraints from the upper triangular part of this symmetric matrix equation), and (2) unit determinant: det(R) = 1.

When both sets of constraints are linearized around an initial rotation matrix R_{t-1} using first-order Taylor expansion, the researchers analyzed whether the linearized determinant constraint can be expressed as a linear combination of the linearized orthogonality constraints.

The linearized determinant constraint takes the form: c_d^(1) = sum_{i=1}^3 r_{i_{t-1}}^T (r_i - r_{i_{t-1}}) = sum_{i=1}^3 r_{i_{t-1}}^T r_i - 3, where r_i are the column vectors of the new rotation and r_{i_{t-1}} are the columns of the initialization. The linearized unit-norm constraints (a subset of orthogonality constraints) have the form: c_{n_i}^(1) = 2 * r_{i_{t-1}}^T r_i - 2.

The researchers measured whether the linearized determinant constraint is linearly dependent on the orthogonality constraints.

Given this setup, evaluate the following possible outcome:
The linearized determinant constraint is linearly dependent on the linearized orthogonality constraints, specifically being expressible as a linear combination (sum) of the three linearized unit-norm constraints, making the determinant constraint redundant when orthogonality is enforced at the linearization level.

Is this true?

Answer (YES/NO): YES